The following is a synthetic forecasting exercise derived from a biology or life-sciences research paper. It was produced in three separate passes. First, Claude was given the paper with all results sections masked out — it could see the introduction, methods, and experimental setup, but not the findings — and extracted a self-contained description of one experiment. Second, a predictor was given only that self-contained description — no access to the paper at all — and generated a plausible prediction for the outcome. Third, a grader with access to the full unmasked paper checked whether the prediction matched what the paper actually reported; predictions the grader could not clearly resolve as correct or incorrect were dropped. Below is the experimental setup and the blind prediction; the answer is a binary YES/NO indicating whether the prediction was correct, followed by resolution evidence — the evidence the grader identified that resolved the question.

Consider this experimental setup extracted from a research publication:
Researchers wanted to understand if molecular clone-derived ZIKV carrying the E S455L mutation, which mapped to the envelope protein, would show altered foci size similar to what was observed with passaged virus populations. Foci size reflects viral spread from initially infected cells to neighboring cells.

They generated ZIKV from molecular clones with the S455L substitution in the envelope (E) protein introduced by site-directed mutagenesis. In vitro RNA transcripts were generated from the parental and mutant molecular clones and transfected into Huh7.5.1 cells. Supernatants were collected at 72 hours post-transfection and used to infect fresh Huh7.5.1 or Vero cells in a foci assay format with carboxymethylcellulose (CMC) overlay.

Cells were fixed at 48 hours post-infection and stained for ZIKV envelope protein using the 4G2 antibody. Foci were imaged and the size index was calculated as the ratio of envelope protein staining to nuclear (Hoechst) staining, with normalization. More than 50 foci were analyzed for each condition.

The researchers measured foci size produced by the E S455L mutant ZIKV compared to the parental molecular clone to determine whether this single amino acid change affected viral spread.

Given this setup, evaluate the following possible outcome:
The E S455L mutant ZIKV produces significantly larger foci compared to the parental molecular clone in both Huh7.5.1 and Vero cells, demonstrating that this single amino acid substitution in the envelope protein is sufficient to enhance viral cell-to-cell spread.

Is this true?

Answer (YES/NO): NO